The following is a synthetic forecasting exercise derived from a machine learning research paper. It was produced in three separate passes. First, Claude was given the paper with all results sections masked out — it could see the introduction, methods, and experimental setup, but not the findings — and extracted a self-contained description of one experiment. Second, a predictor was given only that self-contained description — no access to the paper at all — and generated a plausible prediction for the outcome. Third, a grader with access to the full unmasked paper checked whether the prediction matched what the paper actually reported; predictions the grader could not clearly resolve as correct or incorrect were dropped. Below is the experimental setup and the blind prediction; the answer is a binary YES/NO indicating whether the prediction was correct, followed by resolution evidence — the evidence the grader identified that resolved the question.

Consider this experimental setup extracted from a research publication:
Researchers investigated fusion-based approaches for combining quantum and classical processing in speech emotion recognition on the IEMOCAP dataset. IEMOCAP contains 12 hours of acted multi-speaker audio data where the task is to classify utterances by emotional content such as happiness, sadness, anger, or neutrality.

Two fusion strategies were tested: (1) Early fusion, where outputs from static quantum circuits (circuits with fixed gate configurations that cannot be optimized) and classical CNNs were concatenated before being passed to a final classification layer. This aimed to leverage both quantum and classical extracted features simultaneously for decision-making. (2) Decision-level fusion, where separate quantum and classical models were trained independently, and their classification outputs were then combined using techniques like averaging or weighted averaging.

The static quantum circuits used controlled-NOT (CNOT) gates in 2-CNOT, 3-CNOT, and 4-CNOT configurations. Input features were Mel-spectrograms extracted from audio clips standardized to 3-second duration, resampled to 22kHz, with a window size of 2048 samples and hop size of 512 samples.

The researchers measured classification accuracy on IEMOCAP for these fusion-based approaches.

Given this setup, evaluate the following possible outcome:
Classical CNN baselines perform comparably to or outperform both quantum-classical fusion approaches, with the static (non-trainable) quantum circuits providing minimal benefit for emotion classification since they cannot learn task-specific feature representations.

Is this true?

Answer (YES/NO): YES